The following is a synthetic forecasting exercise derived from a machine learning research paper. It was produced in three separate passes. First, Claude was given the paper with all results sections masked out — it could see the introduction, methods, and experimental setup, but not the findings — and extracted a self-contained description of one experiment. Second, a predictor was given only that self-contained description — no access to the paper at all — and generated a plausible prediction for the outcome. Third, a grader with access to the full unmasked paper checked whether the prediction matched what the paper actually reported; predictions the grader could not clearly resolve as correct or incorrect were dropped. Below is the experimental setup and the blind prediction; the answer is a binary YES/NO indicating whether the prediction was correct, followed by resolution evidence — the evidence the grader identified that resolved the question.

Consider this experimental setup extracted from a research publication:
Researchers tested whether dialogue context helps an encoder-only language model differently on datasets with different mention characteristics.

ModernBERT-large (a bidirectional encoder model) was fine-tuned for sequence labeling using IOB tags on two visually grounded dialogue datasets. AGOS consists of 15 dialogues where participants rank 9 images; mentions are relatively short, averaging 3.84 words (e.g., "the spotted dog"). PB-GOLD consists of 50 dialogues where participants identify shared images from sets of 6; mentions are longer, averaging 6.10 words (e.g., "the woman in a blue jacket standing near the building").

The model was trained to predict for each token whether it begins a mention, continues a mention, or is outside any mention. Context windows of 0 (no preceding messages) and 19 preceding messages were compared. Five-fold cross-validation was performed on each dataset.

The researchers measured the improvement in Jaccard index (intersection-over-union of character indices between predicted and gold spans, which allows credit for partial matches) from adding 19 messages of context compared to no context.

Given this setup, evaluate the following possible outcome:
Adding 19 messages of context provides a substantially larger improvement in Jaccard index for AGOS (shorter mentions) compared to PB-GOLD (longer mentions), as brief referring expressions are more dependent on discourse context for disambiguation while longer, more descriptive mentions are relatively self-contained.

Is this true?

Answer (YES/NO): YES